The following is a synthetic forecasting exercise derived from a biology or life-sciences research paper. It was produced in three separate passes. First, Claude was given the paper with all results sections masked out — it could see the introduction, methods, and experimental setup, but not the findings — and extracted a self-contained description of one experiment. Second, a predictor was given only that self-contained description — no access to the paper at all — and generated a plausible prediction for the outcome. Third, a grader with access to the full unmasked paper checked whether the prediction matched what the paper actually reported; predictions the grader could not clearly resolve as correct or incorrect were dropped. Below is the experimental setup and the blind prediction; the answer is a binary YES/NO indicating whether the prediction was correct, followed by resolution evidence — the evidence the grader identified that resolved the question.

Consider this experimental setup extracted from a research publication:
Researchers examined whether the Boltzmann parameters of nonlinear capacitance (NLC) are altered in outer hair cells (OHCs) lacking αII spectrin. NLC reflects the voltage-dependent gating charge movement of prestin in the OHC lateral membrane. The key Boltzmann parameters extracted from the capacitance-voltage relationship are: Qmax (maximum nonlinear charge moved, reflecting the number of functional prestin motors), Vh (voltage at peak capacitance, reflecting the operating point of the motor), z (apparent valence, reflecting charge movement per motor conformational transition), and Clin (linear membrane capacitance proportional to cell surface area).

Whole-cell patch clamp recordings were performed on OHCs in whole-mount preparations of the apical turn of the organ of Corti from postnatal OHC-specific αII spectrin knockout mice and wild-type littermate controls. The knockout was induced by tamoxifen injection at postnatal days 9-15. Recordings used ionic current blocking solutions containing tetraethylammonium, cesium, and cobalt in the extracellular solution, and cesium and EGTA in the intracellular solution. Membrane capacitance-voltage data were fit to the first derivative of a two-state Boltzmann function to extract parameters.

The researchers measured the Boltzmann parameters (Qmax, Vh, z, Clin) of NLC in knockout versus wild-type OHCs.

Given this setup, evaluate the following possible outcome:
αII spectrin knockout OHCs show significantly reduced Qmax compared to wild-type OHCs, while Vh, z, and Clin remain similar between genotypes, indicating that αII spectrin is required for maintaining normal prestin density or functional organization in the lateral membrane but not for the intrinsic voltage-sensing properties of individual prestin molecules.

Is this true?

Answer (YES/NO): NO